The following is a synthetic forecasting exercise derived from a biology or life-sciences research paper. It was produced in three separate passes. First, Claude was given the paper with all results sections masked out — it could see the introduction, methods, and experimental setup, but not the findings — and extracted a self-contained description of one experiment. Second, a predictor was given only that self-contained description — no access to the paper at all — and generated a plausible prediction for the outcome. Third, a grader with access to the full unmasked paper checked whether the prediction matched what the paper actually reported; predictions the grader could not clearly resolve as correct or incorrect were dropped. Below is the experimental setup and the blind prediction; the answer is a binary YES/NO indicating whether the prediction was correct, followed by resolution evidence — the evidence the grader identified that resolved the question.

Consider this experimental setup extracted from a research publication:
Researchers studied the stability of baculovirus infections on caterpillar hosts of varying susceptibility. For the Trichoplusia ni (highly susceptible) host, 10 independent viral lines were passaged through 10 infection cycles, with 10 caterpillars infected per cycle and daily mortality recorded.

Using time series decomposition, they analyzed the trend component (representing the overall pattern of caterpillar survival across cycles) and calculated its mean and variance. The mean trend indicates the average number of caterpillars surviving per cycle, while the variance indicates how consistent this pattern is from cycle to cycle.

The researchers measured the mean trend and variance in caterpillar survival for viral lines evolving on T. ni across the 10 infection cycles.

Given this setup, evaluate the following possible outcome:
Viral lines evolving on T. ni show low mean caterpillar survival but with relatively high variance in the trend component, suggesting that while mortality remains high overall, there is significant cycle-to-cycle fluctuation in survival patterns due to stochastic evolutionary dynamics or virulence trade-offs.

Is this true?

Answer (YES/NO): NO